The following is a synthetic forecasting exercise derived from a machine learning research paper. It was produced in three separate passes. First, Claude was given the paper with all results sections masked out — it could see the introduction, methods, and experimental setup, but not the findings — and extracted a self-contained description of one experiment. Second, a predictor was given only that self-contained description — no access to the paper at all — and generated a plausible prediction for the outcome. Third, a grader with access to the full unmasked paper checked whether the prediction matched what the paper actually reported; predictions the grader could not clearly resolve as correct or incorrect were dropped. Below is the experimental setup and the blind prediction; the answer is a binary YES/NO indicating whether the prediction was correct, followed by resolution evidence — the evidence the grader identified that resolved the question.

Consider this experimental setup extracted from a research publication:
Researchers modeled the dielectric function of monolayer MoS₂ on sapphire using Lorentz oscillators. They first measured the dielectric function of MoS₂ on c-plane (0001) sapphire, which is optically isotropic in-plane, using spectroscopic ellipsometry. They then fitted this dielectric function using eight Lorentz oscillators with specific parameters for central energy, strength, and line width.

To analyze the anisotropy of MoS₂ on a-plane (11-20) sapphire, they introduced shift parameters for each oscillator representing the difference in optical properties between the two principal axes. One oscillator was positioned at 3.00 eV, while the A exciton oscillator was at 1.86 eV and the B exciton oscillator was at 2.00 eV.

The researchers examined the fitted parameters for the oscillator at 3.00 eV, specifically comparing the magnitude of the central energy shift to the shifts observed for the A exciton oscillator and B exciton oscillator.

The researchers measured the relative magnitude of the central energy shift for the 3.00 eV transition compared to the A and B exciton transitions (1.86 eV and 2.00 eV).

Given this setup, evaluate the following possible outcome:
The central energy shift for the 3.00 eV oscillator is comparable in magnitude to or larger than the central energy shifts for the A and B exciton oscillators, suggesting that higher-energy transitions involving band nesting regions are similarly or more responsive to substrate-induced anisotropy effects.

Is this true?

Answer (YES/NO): YES